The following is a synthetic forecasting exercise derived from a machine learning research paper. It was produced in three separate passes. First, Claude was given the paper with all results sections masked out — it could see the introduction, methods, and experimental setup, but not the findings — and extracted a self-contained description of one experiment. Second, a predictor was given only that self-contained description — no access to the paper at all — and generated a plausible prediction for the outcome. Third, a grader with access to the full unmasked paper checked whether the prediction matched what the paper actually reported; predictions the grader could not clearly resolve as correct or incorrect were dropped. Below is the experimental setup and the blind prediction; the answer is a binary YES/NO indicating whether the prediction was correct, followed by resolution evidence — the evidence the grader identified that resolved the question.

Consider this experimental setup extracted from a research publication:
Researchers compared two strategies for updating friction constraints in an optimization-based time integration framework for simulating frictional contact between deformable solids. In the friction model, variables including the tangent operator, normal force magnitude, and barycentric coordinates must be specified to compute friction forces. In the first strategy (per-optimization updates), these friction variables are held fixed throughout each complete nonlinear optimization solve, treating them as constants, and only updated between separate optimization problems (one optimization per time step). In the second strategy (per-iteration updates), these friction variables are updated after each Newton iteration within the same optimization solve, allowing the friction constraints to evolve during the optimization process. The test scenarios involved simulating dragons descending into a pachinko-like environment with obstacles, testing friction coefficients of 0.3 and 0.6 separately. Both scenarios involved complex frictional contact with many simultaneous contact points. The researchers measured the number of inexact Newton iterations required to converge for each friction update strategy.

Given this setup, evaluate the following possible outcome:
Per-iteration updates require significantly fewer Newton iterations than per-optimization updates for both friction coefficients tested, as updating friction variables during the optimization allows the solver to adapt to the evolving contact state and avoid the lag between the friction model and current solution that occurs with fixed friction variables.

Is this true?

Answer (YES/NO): YES